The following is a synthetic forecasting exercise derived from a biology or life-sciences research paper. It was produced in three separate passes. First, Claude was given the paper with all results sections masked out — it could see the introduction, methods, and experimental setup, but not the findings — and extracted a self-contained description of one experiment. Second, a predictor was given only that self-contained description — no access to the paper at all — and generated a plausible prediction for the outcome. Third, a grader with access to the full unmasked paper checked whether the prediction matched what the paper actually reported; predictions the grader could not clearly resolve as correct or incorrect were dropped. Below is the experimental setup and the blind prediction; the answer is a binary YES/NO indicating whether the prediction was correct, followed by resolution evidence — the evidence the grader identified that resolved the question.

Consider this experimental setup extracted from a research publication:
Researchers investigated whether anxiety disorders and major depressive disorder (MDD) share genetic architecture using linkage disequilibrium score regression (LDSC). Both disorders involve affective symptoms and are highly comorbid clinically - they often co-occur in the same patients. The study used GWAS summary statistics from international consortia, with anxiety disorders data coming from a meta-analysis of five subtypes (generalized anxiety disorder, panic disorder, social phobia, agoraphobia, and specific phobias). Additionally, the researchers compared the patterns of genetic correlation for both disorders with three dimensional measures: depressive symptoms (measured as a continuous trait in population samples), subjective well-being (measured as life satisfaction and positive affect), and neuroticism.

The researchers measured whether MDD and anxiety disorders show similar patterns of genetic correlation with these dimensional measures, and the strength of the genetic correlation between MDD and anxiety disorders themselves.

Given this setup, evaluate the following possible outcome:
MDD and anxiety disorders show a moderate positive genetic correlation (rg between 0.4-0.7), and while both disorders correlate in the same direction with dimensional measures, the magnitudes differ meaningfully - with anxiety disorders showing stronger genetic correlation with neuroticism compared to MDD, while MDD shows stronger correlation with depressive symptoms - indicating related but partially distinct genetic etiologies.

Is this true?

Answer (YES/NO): NO